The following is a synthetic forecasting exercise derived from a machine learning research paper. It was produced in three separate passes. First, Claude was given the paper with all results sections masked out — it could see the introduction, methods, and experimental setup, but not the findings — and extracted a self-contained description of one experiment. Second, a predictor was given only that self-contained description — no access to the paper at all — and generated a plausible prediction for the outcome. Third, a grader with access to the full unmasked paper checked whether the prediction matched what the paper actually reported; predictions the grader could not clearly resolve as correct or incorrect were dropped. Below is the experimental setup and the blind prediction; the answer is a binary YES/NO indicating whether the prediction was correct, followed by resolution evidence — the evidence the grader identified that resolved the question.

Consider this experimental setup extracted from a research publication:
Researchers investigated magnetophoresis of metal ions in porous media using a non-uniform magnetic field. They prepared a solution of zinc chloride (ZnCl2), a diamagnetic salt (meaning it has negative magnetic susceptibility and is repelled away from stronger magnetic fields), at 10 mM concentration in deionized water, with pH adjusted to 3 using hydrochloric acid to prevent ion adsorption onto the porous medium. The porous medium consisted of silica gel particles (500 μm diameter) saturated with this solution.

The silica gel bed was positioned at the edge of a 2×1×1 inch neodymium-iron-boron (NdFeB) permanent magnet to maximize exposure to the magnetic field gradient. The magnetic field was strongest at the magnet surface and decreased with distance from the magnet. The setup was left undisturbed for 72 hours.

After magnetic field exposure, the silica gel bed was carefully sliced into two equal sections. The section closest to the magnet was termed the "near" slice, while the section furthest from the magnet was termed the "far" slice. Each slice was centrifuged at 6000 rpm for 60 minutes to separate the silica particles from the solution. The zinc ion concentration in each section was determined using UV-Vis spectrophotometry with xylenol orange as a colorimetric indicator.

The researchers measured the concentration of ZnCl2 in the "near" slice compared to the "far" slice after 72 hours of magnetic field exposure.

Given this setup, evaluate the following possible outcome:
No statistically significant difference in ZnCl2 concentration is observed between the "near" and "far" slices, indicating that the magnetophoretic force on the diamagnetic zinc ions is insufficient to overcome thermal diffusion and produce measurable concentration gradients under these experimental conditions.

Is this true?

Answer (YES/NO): NO